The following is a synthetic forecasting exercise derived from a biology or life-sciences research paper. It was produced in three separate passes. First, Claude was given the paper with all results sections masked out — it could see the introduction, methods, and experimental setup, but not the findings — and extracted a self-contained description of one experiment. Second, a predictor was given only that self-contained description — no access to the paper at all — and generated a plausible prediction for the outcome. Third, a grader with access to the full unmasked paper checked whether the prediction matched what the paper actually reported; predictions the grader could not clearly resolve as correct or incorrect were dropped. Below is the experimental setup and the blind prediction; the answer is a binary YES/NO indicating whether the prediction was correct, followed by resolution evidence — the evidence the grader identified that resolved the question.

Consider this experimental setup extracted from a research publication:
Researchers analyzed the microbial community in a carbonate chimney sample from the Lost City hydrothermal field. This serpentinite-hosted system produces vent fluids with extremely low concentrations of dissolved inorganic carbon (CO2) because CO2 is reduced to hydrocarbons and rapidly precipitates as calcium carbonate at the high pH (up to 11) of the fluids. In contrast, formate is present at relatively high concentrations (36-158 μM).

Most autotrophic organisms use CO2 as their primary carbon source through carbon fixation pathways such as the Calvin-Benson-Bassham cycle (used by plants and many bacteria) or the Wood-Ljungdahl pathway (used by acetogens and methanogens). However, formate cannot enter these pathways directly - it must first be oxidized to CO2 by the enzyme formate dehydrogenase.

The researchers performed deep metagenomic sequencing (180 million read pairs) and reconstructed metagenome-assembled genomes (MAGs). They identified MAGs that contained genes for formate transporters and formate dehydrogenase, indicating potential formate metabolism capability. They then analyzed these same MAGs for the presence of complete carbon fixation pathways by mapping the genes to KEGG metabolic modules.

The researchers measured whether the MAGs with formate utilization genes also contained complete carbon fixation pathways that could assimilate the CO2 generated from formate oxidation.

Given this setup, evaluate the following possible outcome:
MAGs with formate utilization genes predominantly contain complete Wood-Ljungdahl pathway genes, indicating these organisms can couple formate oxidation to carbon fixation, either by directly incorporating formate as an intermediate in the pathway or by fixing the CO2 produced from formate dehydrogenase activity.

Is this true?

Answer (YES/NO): NO